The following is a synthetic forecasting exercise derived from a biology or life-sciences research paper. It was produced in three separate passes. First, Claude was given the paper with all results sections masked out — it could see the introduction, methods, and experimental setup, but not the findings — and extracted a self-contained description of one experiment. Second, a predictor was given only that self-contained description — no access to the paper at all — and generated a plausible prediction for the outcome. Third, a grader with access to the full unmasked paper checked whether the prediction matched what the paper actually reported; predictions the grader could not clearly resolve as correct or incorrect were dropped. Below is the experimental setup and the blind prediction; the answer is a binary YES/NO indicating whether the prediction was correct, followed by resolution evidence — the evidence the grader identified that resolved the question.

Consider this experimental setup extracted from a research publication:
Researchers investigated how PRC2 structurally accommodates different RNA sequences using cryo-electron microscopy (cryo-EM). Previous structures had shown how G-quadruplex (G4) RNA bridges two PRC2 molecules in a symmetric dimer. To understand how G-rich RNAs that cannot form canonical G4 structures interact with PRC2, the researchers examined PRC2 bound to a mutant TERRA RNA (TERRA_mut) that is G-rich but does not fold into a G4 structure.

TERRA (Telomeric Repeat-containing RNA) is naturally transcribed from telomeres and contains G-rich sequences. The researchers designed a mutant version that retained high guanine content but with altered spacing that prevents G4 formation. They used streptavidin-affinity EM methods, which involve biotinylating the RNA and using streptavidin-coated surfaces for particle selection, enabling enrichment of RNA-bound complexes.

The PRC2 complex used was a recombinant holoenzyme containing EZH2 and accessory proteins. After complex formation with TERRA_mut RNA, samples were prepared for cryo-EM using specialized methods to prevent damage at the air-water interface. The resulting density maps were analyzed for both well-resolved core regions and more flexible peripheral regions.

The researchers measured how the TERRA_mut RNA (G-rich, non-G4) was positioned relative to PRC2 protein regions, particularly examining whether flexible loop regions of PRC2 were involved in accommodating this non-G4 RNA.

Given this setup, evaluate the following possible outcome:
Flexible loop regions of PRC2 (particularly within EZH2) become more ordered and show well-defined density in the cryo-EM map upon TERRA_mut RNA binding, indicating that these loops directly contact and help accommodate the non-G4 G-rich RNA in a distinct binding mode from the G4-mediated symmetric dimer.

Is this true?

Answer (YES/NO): NO